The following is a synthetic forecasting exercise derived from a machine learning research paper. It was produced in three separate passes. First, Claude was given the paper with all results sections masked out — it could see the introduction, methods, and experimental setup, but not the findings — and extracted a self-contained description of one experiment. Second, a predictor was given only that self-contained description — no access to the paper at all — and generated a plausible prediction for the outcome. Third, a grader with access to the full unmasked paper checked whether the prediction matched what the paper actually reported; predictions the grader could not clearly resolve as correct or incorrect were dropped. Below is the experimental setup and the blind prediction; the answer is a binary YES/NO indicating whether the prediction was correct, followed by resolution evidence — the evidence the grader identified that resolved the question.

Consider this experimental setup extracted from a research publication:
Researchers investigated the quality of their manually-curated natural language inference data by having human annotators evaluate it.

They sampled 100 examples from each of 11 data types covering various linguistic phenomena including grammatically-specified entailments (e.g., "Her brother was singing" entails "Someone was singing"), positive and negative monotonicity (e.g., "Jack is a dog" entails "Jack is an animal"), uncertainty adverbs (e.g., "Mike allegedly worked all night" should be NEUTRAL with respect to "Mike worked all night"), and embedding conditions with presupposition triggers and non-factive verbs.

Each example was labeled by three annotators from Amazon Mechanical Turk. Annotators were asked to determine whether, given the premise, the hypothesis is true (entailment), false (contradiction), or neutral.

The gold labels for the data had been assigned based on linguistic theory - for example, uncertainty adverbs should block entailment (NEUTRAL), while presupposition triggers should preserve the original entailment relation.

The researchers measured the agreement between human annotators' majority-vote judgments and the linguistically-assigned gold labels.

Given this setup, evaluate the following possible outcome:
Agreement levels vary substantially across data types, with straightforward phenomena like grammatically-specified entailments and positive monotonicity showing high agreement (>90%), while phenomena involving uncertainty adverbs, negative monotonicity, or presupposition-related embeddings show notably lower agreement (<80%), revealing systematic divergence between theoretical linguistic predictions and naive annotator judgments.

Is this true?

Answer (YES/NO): NO